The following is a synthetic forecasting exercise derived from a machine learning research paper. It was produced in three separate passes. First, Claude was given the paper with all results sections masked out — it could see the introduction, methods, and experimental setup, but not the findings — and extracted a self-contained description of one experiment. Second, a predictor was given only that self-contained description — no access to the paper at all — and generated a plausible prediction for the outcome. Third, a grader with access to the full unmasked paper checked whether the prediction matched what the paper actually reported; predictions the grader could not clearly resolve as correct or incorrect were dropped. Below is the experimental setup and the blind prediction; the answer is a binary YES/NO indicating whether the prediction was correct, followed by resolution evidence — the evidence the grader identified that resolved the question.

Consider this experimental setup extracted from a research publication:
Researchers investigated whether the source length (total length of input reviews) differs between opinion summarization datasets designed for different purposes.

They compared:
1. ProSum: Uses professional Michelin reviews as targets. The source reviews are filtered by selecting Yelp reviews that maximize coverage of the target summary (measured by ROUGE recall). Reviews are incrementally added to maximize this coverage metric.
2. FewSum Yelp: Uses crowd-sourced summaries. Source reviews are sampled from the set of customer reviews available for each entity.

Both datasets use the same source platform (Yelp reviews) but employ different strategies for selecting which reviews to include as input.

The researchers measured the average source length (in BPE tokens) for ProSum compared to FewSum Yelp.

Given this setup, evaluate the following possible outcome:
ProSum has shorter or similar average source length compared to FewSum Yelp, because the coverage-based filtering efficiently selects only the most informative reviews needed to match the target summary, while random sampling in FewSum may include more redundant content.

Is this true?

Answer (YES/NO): NO